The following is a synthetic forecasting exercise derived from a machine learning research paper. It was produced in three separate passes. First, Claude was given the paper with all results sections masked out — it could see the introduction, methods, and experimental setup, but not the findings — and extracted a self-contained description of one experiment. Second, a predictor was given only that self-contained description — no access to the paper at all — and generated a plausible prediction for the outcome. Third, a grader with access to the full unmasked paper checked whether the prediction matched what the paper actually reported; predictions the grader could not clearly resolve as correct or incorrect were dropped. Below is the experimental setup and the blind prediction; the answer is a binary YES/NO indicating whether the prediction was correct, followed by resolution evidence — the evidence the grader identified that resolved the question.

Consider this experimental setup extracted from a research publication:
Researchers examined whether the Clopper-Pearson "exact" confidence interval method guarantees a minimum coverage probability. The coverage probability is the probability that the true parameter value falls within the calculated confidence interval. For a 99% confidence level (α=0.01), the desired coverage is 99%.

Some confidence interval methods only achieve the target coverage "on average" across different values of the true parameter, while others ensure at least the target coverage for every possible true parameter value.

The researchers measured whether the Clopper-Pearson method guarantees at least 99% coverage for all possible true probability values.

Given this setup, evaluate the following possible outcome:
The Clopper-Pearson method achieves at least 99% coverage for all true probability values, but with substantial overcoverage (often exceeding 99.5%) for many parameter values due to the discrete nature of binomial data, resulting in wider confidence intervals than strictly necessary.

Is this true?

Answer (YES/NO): NO